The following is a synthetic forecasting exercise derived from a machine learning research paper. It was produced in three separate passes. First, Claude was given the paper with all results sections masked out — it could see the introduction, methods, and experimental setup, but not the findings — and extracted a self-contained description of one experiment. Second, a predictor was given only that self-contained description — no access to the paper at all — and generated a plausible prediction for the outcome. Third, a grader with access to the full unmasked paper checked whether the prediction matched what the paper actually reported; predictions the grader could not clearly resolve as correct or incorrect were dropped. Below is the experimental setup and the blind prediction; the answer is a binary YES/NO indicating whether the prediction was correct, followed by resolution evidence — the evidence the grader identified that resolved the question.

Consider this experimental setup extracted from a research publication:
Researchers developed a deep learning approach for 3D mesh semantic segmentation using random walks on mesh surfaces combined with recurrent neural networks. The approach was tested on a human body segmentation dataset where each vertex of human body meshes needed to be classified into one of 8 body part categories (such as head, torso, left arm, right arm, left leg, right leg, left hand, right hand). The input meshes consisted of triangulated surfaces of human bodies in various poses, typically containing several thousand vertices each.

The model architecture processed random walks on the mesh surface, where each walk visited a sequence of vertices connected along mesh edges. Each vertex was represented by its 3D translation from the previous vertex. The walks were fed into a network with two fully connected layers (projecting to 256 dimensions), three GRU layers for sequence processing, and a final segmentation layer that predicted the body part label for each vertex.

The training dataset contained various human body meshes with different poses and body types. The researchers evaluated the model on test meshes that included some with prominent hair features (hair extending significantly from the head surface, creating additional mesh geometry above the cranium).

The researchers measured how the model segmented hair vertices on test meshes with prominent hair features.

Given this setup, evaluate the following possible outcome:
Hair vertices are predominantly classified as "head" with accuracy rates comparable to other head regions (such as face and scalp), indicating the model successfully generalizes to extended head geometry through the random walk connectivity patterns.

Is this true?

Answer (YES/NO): NO